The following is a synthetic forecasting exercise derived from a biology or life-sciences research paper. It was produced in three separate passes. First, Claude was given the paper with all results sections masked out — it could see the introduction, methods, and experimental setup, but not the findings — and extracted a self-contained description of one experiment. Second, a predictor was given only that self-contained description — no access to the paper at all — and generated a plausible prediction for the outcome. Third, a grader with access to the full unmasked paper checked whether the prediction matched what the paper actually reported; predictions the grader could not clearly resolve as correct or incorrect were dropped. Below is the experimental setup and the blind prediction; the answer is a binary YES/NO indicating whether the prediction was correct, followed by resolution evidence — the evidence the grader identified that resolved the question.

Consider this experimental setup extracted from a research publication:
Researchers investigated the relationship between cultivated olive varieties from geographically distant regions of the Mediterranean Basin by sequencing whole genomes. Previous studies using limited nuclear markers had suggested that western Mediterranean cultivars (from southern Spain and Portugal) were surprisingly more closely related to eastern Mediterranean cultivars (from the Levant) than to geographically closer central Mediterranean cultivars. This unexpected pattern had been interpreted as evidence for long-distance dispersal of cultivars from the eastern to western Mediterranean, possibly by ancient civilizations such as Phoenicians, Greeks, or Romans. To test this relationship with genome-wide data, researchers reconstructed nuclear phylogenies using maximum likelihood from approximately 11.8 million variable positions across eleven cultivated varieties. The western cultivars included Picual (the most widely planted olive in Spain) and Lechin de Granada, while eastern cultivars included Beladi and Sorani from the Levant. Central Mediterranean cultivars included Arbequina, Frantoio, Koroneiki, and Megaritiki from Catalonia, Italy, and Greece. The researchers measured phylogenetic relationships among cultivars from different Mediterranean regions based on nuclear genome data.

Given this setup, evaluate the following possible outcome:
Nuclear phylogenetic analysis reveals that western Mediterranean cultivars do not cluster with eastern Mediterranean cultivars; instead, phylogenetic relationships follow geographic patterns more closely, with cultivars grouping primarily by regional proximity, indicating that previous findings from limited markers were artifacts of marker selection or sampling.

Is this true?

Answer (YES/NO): NO